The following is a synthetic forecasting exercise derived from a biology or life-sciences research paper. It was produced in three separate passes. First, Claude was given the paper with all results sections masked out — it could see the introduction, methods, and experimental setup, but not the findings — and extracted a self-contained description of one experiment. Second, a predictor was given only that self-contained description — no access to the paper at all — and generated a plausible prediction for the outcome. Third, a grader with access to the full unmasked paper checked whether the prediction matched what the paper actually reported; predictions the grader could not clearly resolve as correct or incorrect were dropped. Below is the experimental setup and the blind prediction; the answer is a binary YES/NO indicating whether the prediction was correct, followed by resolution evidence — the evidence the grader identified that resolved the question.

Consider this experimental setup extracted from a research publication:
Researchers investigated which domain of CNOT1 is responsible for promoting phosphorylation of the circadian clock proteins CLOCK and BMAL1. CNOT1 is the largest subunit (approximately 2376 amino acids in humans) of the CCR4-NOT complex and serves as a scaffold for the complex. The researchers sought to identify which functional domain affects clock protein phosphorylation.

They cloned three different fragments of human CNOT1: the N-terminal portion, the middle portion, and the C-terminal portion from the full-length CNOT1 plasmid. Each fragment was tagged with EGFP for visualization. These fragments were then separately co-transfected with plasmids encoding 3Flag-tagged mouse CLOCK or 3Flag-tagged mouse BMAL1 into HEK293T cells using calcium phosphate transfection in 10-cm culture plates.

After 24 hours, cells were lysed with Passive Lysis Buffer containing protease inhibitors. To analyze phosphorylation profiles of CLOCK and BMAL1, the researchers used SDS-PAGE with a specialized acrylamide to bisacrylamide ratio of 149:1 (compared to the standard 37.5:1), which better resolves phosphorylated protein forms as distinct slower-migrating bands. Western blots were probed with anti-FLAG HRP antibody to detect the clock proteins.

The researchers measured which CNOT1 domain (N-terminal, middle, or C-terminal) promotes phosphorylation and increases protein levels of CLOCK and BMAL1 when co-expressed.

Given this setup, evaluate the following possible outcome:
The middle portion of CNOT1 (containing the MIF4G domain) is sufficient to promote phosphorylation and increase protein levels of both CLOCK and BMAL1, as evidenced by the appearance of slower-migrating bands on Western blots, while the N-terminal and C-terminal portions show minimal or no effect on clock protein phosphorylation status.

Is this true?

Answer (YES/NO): NO